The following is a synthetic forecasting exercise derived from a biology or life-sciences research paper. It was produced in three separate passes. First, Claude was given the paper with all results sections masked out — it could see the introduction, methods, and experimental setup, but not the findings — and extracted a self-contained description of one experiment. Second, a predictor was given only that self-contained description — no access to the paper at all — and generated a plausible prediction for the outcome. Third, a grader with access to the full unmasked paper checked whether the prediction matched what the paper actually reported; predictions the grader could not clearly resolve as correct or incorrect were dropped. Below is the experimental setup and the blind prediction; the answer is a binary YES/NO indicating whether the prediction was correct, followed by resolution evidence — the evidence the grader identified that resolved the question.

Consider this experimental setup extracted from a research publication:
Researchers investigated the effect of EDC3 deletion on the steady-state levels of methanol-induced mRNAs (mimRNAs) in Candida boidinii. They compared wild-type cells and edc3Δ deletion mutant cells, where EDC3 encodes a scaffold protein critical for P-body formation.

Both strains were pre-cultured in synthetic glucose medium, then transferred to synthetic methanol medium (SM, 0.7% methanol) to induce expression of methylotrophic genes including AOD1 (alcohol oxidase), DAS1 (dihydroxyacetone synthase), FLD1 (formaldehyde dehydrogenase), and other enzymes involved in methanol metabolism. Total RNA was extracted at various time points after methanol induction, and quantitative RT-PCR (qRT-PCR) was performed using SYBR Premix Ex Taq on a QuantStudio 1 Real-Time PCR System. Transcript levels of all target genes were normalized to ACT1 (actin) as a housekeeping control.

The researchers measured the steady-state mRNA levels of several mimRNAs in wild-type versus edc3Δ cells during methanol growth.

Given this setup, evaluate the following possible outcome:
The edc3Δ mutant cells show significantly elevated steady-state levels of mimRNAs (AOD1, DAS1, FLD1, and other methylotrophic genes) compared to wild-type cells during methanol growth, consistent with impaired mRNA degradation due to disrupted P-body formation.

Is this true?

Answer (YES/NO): NO